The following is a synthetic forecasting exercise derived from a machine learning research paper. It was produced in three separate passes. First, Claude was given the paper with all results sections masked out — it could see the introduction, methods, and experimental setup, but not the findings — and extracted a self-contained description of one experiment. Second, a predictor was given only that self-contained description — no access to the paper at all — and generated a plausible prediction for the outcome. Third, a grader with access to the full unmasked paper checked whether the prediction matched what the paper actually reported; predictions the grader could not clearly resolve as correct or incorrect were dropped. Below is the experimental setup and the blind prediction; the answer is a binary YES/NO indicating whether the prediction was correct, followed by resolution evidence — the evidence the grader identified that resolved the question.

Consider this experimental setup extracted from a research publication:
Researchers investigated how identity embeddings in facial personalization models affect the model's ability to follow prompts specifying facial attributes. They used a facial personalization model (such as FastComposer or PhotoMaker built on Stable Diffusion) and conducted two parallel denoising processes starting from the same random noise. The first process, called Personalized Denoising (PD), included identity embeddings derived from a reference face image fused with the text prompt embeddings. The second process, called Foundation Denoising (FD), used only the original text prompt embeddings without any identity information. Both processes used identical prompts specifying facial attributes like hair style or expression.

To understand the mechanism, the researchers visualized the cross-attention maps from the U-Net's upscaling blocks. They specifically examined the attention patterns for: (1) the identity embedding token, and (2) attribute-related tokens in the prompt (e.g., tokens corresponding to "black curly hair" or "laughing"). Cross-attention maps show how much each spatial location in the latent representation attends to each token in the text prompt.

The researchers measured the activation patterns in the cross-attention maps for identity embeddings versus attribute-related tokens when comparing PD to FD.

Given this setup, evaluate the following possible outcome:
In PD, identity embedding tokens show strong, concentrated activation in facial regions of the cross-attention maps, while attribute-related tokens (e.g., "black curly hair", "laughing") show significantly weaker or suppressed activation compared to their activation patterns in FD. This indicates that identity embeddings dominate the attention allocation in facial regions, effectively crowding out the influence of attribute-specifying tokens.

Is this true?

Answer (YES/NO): YES